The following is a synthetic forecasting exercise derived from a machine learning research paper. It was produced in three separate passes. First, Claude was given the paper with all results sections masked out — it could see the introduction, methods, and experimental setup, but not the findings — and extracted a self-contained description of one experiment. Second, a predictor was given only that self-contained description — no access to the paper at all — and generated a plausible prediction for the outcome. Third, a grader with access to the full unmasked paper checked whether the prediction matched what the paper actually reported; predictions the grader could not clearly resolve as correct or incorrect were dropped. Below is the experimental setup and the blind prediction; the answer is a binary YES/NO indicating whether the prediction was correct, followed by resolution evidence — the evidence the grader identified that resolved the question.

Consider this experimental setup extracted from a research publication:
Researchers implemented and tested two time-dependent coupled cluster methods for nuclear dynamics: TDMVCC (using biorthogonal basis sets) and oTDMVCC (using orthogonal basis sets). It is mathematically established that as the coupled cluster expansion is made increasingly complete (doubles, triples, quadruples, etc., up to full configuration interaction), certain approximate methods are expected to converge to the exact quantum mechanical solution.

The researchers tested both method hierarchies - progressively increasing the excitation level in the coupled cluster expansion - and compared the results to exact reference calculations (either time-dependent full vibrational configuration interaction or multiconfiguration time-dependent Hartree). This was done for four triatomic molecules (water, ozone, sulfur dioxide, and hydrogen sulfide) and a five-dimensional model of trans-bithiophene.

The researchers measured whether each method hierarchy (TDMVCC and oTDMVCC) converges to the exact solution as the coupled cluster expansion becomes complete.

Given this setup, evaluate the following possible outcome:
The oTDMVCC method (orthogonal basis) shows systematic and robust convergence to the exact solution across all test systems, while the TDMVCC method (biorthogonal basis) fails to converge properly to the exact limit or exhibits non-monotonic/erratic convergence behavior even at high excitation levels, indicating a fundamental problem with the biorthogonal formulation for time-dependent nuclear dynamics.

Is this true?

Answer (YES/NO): NO